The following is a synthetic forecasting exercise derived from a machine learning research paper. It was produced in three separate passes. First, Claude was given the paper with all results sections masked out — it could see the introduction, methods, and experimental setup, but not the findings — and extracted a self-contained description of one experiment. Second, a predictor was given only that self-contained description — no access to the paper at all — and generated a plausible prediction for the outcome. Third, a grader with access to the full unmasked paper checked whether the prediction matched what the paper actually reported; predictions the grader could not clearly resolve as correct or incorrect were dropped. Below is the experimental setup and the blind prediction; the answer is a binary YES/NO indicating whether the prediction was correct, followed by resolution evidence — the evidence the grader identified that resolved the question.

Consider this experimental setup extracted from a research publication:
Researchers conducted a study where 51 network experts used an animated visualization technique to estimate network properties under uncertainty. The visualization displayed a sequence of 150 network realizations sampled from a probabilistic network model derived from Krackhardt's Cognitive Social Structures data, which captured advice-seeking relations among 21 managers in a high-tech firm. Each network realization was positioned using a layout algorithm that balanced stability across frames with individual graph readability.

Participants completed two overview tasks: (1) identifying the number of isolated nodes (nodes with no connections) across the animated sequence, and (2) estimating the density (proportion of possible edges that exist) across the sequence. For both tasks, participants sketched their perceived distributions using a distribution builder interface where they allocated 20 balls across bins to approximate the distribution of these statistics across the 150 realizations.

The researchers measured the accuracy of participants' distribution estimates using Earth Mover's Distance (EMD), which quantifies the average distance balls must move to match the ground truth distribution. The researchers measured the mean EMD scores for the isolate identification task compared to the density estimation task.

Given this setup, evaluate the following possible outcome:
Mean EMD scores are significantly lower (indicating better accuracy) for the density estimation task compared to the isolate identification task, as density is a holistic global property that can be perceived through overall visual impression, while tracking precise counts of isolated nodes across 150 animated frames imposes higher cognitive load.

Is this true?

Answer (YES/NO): NO